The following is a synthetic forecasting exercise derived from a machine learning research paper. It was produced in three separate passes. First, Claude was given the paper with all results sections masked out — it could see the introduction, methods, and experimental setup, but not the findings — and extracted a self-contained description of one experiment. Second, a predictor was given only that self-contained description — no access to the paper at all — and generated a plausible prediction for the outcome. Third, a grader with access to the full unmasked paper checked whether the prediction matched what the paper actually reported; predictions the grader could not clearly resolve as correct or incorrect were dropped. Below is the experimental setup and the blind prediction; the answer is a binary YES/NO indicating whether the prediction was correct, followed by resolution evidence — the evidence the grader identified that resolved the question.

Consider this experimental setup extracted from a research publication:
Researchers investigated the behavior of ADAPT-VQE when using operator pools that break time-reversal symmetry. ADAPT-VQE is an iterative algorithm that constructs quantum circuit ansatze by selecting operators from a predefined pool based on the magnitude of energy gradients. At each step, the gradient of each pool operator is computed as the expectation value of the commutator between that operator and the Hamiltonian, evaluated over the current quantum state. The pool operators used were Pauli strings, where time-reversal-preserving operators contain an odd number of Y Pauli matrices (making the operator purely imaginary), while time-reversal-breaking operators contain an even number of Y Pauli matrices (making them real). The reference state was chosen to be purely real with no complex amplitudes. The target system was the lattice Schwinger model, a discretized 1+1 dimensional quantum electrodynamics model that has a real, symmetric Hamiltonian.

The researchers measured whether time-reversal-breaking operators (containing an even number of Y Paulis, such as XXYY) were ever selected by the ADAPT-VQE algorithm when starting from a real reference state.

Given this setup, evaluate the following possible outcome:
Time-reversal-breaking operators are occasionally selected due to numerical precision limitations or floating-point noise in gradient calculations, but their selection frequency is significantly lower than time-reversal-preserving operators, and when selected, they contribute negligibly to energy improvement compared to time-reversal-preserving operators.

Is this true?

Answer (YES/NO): NO